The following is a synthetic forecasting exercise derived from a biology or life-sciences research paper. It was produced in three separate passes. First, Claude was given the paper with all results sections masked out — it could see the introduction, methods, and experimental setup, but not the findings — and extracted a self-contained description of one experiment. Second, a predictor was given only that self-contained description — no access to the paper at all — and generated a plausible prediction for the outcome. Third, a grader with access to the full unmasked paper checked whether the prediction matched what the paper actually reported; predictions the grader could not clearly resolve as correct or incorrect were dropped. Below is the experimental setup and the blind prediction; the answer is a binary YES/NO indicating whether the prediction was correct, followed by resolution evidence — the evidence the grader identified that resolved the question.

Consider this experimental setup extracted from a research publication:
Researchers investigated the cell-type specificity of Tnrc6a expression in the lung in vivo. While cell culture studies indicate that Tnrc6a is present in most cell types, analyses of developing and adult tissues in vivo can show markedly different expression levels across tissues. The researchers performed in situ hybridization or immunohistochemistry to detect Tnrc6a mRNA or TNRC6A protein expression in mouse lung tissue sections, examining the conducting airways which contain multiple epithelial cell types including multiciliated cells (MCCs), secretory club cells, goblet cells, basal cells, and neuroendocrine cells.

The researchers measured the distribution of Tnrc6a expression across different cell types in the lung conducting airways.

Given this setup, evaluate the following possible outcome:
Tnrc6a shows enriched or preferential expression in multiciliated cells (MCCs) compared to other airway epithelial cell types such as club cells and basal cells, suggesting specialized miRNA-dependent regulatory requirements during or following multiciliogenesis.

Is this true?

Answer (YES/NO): YES